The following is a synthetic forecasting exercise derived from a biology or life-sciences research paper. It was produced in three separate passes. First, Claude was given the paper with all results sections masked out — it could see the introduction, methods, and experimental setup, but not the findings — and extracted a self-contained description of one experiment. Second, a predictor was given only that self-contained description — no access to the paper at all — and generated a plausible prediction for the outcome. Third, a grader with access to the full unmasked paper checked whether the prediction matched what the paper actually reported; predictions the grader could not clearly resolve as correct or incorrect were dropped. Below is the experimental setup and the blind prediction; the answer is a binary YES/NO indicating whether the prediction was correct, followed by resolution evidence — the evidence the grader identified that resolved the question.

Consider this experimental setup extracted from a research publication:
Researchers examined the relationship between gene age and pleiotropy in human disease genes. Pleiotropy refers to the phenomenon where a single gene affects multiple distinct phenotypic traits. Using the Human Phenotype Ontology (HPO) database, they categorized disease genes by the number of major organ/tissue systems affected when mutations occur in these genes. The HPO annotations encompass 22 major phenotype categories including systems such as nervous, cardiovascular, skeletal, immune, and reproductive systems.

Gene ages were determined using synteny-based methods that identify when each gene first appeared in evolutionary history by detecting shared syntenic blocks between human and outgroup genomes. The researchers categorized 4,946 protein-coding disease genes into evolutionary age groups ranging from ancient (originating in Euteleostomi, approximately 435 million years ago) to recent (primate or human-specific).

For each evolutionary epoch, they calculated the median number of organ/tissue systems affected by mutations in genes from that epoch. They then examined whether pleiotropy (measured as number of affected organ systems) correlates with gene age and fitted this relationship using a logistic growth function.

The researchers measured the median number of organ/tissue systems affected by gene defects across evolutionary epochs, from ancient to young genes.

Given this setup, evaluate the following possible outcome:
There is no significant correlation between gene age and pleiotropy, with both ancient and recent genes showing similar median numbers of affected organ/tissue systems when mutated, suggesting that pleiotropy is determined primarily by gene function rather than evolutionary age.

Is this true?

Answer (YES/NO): NO